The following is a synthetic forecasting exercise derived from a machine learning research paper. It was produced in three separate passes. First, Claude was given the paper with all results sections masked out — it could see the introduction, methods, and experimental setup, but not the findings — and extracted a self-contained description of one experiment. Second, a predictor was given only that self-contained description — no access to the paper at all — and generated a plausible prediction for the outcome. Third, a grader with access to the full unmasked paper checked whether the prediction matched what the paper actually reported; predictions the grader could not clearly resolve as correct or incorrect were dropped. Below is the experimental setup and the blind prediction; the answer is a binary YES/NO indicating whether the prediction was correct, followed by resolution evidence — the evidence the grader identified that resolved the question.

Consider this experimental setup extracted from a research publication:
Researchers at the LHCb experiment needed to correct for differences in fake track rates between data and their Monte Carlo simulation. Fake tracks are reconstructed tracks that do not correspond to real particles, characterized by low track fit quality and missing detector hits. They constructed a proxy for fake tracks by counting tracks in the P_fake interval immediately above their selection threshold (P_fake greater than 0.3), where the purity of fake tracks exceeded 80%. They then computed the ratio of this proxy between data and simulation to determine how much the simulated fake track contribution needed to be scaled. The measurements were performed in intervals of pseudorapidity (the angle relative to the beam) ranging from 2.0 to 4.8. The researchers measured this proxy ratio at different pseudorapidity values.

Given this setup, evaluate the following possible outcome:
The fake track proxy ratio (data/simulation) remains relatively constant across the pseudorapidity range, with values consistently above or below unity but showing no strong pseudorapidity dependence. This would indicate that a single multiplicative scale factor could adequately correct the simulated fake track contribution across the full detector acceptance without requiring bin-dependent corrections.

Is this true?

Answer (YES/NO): NO